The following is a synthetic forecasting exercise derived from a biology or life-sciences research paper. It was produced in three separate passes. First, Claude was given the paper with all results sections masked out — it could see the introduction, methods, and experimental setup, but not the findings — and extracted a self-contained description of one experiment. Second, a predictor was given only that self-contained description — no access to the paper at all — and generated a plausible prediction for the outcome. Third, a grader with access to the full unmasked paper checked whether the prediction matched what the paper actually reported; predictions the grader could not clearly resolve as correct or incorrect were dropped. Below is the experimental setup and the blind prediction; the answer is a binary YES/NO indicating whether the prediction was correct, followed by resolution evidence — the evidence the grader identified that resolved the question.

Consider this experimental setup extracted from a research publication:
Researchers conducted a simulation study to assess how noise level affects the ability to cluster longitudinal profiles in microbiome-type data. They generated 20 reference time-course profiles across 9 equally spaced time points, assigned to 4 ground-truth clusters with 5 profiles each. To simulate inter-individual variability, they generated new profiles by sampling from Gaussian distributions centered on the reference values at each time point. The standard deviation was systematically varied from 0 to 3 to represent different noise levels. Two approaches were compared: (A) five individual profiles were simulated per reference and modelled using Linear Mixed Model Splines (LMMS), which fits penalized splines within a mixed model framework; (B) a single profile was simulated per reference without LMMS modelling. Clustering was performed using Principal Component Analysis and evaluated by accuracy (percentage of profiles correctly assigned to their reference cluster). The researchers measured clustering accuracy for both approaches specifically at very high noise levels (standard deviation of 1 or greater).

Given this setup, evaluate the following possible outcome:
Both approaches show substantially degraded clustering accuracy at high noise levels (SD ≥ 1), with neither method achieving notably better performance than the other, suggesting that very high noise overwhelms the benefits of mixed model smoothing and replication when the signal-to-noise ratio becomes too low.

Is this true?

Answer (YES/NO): YES